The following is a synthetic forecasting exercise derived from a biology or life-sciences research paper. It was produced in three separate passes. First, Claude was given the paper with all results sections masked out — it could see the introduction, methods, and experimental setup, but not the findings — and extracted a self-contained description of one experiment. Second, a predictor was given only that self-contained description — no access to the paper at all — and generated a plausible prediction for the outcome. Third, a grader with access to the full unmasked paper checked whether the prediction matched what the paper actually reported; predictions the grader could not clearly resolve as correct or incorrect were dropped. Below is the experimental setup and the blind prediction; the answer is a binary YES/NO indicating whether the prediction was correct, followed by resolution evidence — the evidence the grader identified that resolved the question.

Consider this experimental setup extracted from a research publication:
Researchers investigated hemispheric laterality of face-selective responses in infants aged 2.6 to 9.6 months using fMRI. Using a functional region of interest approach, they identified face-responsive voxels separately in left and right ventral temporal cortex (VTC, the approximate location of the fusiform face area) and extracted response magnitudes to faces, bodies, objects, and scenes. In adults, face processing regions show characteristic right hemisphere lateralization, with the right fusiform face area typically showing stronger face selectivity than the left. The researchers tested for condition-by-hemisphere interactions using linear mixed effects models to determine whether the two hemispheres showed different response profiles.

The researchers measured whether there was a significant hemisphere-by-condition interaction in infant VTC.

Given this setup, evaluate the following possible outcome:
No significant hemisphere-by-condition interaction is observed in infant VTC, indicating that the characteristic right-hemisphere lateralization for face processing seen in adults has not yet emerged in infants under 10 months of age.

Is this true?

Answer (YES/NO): YES